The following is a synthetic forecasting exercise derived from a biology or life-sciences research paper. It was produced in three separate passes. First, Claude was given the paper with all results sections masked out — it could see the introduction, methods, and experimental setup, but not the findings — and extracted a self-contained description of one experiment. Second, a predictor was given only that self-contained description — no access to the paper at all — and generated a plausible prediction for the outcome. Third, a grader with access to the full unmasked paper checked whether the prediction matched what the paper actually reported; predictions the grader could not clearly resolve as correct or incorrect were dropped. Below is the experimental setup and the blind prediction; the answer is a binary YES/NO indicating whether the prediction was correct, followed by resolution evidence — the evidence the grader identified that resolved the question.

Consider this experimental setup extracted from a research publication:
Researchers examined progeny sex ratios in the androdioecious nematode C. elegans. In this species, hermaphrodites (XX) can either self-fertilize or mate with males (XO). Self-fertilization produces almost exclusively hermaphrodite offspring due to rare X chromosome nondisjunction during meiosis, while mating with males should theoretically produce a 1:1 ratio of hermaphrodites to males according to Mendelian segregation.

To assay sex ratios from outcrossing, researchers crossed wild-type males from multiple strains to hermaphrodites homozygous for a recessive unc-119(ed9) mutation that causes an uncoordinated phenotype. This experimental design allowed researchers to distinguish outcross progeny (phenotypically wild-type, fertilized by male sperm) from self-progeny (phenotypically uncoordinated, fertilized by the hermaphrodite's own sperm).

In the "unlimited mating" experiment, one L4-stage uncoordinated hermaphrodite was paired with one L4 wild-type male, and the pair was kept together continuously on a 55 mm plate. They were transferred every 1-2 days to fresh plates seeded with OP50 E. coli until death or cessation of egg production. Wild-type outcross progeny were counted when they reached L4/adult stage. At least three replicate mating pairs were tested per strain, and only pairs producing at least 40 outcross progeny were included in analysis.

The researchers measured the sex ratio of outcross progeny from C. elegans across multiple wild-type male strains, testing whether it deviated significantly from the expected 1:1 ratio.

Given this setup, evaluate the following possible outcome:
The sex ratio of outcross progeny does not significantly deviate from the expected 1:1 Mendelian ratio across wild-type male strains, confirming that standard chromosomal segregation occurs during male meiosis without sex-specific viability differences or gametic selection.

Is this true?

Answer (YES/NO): YES